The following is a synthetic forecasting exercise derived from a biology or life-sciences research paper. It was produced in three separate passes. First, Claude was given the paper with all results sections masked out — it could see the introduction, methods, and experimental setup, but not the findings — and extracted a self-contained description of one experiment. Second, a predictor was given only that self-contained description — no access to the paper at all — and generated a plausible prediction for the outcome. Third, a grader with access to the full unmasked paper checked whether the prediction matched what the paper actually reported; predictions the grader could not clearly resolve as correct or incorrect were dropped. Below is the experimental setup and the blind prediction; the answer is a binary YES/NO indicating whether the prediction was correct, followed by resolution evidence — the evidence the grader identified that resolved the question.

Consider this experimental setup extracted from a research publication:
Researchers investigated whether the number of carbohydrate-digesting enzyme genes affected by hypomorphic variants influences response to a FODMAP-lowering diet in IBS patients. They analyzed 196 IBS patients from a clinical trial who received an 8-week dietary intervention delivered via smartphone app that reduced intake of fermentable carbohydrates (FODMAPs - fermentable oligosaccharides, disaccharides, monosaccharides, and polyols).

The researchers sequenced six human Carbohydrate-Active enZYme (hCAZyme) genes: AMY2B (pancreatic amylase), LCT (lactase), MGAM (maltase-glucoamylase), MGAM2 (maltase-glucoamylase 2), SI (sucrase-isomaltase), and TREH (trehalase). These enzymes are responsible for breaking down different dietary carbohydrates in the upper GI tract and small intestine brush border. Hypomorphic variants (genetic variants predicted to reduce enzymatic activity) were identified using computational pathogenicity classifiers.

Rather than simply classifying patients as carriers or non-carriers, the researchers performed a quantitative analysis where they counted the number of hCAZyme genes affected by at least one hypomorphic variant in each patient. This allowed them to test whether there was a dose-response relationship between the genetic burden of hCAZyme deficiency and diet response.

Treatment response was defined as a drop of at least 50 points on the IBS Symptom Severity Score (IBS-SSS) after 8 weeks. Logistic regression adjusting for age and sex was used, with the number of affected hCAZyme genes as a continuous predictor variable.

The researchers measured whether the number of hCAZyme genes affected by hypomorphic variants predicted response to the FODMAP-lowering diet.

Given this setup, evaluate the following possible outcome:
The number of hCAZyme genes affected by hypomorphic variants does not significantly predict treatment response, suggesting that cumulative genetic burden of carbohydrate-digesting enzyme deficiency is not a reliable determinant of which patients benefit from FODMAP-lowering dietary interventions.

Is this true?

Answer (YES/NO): NO